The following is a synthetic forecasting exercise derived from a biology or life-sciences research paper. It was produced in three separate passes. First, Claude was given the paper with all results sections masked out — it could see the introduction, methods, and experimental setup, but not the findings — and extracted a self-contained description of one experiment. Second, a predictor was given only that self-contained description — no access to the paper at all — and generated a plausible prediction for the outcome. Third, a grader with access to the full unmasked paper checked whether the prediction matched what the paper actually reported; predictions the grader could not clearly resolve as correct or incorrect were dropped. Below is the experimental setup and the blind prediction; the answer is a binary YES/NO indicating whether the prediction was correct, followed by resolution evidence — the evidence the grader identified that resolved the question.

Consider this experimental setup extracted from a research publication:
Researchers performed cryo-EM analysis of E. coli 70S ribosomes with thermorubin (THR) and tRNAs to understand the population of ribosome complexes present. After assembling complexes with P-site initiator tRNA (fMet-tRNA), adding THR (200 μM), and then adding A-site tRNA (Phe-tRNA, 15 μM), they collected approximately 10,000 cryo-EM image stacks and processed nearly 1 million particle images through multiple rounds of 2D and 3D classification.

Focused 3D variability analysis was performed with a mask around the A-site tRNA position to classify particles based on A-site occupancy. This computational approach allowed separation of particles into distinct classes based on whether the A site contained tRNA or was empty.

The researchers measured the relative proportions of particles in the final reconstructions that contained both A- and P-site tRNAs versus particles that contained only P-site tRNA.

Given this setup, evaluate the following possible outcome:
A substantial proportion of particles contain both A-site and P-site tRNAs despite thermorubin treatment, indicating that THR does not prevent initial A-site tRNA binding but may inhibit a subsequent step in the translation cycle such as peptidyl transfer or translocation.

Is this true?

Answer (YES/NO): YES